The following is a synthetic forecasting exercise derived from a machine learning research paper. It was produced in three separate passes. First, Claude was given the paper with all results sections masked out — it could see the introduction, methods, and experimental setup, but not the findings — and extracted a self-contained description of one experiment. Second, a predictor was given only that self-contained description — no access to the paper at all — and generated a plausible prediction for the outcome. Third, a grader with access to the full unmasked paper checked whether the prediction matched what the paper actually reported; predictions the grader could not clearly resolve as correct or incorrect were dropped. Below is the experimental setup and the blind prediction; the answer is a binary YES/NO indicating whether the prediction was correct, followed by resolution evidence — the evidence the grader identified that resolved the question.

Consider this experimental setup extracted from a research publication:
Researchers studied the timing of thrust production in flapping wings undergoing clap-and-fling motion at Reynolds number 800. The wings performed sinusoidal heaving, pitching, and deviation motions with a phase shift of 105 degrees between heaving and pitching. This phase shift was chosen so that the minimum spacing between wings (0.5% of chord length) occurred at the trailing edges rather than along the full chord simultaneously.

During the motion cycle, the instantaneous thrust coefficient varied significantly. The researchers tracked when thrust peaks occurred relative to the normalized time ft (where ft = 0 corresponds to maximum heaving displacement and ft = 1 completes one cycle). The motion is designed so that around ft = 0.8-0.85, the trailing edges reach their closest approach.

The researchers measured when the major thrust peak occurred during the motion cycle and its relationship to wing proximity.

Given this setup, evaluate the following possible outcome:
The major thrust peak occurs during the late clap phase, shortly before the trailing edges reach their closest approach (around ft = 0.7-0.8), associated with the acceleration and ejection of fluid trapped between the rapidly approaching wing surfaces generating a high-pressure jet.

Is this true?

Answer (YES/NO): NO